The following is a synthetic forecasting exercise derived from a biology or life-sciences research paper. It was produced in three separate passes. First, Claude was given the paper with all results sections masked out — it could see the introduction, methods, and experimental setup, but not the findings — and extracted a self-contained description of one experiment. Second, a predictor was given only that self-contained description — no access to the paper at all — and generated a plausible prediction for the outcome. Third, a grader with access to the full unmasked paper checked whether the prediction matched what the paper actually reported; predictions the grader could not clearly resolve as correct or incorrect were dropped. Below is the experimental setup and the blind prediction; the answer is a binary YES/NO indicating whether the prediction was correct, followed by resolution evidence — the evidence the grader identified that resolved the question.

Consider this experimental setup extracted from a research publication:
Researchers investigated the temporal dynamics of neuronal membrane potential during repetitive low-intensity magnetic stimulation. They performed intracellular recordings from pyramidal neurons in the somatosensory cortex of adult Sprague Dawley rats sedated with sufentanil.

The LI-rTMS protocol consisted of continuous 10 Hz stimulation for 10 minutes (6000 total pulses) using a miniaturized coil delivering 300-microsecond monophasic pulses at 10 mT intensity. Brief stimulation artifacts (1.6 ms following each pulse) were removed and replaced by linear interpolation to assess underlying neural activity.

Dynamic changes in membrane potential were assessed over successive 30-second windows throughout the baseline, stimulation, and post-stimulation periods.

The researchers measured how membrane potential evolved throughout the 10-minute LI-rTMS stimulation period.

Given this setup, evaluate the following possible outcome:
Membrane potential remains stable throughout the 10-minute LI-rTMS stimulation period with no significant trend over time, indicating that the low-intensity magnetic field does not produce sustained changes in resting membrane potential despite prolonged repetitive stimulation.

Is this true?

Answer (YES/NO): NO